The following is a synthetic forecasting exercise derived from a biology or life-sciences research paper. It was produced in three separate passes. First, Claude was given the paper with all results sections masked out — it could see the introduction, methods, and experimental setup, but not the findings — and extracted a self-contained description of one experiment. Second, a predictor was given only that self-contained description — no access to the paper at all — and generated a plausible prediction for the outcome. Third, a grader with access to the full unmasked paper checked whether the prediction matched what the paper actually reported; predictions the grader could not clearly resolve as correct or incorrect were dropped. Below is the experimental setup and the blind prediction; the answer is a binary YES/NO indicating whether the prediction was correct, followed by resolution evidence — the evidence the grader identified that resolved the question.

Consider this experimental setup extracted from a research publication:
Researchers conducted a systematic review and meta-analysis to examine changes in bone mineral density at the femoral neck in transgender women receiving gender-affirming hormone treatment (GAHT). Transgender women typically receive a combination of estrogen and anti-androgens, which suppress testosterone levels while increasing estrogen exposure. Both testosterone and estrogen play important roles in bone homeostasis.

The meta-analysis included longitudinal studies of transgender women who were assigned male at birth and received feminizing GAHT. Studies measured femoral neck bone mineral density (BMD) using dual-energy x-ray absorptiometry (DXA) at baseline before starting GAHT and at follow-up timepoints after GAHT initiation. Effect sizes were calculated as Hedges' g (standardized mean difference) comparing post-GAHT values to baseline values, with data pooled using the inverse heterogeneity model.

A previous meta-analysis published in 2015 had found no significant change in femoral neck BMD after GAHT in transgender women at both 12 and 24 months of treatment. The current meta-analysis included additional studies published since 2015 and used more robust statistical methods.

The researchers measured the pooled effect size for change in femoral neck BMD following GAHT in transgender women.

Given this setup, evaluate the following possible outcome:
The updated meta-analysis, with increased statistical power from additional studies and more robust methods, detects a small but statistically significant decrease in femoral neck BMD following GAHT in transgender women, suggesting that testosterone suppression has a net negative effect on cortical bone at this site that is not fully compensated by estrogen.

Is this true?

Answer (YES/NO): NO